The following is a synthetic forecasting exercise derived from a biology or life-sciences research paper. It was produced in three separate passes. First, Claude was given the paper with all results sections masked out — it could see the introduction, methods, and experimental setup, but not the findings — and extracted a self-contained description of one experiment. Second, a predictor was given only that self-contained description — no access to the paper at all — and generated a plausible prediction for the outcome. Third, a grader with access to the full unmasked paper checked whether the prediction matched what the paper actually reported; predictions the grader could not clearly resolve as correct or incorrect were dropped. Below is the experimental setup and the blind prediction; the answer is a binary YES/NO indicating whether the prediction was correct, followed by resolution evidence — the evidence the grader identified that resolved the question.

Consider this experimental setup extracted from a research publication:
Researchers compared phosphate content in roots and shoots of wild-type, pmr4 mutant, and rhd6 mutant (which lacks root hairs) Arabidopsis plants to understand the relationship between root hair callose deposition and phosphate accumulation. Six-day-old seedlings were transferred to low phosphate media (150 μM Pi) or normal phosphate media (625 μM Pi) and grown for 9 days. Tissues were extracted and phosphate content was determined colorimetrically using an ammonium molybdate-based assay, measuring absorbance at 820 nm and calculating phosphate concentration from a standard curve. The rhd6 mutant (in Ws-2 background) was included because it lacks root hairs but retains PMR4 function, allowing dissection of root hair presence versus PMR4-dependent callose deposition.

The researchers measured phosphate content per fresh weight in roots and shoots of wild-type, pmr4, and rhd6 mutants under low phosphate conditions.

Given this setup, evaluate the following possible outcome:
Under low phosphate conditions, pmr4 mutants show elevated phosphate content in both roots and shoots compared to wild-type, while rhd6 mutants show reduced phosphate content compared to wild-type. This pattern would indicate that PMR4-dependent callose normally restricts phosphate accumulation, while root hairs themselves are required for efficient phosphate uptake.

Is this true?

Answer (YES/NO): NO